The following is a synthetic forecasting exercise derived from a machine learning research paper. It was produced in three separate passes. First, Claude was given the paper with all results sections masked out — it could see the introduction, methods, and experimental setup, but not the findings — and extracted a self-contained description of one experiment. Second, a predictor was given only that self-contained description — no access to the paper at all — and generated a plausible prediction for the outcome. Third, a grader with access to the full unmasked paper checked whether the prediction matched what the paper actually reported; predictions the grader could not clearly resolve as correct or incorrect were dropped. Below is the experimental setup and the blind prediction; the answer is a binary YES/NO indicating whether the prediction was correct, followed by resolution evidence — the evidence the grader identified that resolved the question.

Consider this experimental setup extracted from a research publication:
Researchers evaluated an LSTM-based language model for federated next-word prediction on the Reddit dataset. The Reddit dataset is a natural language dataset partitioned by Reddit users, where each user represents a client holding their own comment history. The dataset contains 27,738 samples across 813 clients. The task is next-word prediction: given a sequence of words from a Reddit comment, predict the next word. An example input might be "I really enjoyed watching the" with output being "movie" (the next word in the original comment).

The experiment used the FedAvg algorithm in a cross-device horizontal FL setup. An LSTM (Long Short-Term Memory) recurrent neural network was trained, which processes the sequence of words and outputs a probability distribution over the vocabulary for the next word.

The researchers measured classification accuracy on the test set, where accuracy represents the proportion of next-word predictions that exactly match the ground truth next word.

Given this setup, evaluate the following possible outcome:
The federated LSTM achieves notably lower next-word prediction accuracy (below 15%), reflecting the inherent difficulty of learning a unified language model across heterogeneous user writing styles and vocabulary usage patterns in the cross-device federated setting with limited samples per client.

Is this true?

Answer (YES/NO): YES